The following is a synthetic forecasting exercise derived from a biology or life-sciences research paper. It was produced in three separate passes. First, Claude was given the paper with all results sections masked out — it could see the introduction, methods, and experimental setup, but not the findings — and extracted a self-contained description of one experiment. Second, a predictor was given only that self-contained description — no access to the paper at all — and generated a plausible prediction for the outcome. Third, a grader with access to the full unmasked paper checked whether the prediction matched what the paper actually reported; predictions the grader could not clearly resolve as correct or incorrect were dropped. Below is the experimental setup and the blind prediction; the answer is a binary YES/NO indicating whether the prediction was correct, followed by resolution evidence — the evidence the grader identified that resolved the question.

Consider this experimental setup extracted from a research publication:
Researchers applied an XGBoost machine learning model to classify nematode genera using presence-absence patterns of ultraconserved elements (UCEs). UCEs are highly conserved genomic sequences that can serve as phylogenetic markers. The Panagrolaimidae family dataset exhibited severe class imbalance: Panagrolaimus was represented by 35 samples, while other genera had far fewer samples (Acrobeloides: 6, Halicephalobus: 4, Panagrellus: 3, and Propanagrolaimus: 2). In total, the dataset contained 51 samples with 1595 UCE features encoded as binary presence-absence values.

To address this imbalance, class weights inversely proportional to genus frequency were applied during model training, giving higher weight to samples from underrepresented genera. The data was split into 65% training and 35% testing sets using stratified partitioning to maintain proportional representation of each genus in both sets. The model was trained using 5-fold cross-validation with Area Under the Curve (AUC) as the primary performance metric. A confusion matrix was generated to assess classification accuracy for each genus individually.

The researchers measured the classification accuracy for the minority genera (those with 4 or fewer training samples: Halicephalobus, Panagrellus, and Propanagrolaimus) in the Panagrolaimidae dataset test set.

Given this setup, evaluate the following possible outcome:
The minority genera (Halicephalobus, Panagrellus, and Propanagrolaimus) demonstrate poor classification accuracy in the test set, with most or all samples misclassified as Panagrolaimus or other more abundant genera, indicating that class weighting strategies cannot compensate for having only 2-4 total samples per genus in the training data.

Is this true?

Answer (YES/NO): NO